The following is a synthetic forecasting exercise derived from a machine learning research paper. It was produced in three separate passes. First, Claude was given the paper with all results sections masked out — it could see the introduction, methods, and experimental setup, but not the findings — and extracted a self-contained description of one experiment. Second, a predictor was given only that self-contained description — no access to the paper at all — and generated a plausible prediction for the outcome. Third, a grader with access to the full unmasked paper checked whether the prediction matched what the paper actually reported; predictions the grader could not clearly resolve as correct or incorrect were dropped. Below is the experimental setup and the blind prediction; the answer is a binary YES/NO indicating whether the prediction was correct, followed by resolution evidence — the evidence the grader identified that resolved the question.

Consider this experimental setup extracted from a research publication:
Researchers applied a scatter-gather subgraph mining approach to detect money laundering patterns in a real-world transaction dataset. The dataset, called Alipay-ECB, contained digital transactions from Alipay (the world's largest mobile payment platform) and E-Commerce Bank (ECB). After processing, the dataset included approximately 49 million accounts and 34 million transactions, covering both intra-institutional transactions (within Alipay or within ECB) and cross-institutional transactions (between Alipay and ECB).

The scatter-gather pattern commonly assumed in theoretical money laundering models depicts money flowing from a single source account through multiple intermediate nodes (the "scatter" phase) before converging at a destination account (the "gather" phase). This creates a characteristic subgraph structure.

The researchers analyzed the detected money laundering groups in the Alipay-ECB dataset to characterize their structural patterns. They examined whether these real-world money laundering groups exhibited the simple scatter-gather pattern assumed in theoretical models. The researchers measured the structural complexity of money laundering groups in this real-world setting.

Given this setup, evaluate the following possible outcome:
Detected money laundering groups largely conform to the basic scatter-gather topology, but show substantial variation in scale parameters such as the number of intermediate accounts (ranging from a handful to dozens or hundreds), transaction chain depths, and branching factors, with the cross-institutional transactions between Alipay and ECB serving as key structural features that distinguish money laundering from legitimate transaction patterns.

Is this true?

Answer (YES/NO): NO